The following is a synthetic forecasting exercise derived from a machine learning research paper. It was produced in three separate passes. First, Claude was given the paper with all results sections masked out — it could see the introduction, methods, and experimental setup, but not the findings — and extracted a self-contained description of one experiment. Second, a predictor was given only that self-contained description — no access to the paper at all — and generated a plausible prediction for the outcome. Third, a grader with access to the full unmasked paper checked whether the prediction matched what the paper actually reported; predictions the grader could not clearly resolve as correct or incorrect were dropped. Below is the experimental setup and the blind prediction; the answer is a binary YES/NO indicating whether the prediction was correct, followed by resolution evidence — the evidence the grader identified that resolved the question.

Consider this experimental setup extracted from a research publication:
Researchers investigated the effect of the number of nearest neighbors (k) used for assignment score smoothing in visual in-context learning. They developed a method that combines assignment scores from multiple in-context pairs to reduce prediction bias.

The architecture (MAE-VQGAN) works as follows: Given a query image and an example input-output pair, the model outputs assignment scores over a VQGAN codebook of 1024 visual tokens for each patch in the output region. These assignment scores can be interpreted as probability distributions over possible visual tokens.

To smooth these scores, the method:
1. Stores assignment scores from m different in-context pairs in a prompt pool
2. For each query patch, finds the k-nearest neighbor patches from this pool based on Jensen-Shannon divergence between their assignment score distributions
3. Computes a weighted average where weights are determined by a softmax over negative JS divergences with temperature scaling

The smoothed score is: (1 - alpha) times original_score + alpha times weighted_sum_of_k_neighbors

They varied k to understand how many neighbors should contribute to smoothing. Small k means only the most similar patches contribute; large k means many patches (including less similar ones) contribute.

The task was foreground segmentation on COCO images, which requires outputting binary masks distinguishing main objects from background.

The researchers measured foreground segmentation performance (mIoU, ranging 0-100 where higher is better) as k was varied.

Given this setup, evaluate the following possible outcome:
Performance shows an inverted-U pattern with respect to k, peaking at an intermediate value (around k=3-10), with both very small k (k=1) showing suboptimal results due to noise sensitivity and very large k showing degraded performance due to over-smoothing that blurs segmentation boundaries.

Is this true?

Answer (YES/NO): NO